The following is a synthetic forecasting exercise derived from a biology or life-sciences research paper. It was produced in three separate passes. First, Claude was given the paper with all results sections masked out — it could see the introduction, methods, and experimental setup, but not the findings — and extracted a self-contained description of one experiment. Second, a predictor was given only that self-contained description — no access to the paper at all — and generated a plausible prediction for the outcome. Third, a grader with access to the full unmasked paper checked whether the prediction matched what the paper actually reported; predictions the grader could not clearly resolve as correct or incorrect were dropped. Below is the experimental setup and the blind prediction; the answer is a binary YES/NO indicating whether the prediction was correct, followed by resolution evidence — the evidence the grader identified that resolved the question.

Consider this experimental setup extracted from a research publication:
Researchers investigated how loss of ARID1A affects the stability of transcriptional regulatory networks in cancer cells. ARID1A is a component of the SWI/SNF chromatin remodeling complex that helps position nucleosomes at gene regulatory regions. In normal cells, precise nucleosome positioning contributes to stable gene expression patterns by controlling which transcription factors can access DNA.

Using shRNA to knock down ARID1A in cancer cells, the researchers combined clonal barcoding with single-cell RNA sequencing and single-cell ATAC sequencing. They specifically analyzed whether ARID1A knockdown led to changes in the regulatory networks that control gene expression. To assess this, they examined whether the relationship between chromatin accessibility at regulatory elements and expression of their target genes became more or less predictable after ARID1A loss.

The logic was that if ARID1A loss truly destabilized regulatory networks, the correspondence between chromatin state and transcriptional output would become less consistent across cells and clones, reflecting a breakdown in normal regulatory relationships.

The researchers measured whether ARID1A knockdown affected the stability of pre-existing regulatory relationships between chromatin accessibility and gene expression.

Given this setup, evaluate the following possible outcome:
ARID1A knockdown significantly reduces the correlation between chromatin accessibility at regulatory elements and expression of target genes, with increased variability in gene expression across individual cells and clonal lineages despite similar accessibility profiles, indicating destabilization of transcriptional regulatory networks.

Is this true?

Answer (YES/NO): NO